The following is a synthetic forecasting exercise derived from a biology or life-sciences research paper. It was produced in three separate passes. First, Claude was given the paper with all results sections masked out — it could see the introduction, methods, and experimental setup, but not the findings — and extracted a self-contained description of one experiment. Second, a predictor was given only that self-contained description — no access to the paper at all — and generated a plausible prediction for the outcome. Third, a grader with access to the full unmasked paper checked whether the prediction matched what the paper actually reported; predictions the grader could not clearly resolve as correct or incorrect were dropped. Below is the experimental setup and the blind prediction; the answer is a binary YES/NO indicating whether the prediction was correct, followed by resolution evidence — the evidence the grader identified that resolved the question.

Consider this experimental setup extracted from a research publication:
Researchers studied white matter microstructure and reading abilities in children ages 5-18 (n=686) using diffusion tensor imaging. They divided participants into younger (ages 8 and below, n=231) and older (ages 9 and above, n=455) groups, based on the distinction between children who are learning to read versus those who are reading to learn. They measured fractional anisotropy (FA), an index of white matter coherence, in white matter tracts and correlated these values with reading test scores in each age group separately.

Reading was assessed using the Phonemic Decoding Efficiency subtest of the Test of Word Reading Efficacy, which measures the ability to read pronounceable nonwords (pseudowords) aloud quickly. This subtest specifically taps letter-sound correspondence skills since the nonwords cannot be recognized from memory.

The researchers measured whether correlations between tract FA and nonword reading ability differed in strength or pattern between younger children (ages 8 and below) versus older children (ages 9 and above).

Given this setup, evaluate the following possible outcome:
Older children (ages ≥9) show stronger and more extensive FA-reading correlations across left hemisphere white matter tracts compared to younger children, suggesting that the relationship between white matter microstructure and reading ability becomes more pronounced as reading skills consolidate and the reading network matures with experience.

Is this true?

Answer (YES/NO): NO